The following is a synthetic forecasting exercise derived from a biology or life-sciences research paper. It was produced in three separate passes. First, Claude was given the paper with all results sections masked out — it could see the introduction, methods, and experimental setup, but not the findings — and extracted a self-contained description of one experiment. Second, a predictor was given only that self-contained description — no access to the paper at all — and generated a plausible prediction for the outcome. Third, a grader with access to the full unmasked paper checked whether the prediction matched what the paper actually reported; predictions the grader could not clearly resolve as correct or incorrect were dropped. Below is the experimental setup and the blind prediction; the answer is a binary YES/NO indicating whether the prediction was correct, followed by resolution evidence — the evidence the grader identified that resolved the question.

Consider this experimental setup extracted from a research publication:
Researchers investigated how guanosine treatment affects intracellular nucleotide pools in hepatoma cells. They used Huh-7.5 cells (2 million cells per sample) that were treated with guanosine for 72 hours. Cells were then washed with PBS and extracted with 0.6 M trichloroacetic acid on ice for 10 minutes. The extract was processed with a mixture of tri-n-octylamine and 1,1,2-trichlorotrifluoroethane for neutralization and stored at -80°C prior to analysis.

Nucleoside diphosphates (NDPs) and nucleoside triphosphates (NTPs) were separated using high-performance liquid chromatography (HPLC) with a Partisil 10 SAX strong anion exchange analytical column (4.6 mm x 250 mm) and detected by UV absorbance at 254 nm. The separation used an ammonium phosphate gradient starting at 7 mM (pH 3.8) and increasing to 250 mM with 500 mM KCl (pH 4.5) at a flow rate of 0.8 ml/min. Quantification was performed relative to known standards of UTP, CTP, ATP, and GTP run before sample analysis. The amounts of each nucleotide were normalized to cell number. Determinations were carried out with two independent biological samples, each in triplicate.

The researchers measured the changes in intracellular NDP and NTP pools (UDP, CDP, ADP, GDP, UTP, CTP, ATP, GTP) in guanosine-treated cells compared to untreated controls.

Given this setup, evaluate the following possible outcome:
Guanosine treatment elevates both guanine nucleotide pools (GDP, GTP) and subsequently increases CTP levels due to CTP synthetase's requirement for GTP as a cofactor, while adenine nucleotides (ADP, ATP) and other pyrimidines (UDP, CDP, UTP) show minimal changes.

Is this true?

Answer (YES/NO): NO